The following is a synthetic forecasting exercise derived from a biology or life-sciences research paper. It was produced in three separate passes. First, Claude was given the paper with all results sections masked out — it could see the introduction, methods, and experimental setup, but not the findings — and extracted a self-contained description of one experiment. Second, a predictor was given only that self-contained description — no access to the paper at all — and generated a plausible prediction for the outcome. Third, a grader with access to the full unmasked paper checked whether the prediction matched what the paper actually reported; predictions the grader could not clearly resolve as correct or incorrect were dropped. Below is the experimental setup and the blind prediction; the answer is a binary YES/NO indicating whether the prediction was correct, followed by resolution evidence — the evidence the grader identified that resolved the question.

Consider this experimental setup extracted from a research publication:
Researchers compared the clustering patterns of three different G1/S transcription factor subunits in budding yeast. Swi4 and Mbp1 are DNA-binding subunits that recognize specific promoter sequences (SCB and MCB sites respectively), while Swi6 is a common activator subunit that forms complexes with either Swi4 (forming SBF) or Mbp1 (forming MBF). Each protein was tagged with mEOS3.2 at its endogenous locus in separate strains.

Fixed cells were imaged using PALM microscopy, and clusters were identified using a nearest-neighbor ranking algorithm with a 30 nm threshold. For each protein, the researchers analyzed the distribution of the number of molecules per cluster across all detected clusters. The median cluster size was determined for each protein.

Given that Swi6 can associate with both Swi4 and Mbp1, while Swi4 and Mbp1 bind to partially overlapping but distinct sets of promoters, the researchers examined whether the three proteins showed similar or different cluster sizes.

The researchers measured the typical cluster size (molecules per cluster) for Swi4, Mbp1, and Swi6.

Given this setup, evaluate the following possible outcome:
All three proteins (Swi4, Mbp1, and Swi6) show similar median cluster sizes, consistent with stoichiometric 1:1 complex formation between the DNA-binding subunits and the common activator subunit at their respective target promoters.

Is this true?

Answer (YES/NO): YES